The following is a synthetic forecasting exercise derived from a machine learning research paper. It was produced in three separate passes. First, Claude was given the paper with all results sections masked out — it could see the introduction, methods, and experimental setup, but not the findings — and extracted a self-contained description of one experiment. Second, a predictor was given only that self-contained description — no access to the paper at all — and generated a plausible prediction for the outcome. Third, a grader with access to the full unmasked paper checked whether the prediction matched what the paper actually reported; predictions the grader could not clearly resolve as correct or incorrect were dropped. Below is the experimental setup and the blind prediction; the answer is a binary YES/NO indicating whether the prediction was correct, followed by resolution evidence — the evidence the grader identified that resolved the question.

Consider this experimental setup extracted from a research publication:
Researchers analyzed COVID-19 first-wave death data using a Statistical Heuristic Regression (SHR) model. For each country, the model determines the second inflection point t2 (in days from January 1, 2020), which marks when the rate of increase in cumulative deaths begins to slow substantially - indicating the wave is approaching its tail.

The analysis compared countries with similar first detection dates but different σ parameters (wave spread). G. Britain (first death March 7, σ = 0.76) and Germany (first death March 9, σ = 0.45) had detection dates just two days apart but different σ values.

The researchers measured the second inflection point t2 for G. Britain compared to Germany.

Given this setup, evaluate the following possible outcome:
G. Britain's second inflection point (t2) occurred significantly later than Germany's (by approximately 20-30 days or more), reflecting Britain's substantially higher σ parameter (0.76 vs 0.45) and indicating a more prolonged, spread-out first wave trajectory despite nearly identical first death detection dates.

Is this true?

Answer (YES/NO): NO